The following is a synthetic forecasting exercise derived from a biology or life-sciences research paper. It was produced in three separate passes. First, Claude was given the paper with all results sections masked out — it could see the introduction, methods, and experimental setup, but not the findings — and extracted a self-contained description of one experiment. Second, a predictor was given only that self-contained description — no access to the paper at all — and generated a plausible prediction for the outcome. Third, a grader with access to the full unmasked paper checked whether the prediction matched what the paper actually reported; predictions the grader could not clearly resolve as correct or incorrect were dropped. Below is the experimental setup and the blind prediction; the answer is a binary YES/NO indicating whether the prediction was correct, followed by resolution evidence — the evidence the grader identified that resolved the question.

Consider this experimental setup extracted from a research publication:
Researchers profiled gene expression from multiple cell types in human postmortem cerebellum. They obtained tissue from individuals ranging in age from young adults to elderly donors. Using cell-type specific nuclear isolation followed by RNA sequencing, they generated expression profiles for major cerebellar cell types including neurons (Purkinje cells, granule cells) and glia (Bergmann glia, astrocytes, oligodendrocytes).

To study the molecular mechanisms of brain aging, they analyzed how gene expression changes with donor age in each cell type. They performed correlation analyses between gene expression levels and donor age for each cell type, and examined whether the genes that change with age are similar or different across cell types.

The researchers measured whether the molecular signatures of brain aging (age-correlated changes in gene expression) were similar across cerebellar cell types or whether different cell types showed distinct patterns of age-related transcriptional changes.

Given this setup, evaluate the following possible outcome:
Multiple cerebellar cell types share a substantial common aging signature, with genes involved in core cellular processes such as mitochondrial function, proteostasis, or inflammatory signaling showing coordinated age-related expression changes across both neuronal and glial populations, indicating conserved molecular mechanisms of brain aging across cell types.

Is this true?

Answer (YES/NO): NO